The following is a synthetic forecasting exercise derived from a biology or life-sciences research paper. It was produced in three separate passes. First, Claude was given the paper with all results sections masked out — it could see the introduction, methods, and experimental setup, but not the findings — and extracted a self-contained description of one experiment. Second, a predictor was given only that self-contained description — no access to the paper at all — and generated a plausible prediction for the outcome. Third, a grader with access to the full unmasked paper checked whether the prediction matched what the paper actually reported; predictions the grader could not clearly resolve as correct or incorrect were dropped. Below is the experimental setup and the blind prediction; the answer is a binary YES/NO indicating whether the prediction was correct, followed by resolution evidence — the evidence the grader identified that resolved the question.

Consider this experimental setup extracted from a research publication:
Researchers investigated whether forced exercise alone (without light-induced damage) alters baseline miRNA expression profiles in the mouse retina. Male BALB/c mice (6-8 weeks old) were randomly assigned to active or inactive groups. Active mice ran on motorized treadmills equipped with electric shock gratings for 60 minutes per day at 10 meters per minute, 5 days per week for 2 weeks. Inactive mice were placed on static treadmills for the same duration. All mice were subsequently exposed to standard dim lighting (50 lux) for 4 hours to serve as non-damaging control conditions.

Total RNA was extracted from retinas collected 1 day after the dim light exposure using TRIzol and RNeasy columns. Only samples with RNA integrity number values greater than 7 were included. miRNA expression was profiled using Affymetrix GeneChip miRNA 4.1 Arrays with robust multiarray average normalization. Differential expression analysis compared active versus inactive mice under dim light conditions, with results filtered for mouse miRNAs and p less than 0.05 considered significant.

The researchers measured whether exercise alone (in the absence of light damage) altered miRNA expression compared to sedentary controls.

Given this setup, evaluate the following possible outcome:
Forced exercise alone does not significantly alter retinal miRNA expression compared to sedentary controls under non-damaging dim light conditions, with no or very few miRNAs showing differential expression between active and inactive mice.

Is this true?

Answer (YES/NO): NO